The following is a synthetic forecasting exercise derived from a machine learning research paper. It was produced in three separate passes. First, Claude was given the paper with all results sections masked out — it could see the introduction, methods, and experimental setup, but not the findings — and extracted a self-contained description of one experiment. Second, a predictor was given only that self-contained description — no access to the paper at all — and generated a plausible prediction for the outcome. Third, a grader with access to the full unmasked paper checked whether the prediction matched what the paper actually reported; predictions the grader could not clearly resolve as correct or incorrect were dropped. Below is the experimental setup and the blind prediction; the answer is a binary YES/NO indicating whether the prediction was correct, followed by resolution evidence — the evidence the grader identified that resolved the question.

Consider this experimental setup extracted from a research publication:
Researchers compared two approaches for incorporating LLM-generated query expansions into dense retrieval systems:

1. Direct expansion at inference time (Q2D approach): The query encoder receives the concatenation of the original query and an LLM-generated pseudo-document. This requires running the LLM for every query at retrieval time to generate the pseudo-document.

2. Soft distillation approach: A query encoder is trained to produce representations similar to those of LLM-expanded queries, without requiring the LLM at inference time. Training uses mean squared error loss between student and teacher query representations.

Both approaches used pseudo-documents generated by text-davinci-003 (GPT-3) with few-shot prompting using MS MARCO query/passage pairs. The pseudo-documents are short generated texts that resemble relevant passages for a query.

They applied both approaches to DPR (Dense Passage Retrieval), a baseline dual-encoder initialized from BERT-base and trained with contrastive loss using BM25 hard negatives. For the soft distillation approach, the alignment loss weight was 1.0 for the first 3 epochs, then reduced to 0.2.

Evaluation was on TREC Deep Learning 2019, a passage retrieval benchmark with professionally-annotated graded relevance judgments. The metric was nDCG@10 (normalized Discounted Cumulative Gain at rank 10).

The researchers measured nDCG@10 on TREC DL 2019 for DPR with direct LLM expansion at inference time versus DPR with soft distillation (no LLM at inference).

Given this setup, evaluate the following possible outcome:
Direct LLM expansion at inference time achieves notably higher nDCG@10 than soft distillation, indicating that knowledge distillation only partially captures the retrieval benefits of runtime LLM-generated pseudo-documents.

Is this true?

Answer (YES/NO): YES